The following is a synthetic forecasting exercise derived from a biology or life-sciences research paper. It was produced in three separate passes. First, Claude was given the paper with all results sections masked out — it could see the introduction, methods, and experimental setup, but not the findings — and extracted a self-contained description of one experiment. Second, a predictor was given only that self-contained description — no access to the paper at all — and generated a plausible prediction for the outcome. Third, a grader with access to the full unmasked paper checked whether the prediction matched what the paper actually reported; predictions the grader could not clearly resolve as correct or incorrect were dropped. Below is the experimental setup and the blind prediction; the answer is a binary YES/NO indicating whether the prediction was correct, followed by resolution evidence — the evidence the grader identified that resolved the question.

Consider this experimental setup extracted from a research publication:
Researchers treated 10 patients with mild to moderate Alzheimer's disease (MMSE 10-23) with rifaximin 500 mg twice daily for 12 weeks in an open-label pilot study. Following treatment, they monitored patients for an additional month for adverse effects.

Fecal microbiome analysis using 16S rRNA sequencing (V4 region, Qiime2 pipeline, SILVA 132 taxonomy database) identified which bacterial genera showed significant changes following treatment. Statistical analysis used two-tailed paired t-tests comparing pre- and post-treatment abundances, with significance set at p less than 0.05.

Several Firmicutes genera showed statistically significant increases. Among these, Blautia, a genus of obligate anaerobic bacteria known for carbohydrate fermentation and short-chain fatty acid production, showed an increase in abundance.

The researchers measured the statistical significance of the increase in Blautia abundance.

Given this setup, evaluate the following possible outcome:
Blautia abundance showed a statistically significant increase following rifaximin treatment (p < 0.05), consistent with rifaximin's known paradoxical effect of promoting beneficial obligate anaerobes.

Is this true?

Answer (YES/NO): YES